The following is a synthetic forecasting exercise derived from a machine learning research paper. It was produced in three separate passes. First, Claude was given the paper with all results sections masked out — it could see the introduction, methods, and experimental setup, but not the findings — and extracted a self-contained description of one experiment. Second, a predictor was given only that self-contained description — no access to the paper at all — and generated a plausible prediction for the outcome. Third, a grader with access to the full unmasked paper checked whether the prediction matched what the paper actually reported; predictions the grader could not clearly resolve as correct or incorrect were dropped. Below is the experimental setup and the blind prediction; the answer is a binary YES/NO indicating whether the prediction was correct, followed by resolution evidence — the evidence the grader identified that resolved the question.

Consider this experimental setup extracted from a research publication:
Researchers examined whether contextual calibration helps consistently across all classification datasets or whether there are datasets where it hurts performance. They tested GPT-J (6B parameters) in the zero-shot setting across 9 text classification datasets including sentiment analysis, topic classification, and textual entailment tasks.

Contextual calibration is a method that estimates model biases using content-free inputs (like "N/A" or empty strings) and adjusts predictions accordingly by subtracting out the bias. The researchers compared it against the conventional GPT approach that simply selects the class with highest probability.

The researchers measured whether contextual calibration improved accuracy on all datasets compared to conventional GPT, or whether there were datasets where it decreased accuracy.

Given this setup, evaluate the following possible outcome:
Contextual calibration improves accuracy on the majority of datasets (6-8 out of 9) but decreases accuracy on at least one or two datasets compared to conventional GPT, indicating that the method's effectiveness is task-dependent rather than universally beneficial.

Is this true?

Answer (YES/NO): YES